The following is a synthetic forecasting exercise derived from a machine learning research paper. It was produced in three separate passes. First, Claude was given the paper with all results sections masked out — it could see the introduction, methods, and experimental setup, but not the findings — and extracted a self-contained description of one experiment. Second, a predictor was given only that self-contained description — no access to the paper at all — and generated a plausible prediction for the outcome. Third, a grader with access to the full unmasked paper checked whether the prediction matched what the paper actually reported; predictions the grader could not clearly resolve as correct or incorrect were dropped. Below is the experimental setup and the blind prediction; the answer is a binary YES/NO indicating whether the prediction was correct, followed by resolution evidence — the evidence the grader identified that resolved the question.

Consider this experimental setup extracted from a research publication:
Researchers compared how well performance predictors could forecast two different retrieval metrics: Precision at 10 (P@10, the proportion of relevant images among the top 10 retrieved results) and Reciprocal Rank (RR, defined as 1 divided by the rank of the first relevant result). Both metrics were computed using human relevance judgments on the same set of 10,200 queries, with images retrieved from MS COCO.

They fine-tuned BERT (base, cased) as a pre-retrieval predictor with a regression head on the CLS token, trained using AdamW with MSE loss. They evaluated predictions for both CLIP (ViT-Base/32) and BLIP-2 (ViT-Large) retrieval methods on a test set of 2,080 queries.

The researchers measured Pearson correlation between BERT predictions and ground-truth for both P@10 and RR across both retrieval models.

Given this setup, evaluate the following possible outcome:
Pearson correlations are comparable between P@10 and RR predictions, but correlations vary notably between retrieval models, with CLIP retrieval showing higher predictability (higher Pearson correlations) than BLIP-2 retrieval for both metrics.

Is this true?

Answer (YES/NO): NO